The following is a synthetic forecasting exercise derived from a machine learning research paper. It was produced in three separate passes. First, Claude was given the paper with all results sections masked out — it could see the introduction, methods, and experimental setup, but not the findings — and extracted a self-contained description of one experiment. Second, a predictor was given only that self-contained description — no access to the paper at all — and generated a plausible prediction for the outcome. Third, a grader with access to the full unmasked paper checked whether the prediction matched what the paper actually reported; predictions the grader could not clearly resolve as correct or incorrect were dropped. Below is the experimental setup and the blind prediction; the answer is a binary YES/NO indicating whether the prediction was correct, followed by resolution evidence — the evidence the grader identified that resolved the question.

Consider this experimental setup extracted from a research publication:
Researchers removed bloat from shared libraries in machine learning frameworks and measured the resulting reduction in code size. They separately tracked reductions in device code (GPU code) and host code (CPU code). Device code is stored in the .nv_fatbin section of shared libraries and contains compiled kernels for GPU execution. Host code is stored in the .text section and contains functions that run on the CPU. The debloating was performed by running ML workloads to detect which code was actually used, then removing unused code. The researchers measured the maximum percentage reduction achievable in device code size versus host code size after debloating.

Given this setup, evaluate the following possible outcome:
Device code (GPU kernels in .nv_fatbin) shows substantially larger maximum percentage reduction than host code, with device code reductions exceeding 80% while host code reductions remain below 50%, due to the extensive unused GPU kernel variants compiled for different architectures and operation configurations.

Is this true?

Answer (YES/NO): NO